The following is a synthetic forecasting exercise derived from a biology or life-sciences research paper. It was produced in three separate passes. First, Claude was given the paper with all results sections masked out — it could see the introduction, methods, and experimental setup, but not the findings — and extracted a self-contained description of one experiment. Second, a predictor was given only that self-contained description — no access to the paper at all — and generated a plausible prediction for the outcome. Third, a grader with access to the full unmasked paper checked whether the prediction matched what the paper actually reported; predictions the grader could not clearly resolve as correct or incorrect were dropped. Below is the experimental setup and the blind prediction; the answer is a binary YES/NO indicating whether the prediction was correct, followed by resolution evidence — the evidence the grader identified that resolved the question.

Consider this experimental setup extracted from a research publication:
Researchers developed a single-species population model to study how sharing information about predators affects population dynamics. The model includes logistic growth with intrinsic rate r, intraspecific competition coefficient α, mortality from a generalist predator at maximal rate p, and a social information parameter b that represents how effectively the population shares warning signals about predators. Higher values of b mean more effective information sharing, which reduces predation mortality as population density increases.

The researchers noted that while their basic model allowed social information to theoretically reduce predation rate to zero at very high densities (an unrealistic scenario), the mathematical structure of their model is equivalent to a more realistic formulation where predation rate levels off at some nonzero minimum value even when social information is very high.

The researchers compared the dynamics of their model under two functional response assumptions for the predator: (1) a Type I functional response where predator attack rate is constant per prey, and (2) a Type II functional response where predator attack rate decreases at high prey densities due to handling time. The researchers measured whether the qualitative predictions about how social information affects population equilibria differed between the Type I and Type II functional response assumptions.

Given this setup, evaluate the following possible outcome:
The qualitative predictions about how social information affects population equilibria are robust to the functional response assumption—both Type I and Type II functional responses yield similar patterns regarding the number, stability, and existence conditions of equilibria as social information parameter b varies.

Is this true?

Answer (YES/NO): YES